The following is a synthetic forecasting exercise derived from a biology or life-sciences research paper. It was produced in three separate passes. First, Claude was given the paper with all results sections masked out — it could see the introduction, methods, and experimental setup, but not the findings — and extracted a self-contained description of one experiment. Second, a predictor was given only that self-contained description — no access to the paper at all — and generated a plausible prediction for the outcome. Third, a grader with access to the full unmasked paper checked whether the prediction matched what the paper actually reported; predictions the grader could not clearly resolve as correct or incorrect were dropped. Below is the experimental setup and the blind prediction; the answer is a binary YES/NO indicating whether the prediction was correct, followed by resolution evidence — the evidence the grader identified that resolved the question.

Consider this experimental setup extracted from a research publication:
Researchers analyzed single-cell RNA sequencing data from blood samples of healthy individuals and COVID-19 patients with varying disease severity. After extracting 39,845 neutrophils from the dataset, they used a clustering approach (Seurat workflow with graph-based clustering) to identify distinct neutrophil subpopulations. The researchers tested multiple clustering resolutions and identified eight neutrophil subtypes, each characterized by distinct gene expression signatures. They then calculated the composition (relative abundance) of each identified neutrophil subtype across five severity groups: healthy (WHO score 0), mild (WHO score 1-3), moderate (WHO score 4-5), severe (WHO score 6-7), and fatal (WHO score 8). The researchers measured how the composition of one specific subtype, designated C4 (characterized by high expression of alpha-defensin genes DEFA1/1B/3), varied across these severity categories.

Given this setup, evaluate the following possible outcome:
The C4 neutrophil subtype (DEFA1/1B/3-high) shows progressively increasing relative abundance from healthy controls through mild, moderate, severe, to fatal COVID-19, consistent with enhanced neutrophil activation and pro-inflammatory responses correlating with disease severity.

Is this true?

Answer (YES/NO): YES